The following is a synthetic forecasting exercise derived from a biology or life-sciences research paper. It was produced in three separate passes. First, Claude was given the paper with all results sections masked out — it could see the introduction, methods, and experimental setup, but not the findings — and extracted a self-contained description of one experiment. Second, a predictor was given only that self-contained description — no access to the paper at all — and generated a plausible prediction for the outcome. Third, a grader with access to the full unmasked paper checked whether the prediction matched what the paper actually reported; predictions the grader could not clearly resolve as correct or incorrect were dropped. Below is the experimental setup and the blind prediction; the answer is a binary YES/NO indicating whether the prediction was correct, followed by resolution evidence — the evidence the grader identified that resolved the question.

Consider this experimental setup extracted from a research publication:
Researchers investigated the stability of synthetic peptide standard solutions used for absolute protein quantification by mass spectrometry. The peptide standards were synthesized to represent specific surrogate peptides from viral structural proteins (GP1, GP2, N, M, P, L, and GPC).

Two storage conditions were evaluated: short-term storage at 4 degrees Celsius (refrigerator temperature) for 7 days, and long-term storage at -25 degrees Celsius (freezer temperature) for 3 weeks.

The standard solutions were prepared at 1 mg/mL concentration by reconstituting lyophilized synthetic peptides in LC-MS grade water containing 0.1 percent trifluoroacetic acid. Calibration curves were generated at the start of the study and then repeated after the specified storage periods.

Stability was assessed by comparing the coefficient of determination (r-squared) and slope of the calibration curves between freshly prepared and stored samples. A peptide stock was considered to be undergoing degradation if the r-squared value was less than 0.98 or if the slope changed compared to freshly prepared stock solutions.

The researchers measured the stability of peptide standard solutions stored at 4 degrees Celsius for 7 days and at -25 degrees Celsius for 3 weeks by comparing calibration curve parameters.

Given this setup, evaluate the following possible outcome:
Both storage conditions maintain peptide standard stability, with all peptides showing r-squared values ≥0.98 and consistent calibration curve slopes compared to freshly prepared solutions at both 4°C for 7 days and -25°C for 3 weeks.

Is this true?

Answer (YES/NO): NO